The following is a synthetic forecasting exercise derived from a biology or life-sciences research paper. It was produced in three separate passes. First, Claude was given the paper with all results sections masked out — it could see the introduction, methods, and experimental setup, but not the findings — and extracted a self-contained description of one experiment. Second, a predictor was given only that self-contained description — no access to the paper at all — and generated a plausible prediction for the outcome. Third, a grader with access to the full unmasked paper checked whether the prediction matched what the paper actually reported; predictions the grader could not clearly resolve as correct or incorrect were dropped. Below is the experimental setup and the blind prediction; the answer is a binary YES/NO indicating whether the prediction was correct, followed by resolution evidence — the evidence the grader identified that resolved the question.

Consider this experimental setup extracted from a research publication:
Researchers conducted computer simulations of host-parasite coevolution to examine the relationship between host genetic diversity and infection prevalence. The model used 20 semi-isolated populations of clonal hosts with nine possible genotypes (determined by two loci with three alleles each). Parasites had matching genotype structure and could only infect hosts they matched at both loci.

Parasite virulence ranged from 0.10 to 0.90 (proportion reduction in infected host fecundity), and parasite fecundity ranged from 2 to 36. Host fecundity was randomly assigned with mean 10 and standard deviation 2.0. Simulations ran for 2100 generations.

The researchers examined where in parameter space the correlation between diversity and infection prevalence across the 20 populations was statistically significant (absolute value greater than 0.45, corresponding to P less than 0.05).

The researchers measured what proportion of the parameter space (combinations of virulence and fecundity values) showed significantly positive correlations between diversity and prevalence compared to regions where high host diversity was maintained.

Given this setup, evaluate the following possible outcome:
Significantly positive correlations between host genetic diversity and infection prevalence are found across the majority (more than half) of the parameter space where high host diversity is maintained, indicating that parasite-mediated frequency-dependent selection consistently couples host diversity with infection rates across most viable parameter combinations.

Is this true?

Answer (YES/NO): NO